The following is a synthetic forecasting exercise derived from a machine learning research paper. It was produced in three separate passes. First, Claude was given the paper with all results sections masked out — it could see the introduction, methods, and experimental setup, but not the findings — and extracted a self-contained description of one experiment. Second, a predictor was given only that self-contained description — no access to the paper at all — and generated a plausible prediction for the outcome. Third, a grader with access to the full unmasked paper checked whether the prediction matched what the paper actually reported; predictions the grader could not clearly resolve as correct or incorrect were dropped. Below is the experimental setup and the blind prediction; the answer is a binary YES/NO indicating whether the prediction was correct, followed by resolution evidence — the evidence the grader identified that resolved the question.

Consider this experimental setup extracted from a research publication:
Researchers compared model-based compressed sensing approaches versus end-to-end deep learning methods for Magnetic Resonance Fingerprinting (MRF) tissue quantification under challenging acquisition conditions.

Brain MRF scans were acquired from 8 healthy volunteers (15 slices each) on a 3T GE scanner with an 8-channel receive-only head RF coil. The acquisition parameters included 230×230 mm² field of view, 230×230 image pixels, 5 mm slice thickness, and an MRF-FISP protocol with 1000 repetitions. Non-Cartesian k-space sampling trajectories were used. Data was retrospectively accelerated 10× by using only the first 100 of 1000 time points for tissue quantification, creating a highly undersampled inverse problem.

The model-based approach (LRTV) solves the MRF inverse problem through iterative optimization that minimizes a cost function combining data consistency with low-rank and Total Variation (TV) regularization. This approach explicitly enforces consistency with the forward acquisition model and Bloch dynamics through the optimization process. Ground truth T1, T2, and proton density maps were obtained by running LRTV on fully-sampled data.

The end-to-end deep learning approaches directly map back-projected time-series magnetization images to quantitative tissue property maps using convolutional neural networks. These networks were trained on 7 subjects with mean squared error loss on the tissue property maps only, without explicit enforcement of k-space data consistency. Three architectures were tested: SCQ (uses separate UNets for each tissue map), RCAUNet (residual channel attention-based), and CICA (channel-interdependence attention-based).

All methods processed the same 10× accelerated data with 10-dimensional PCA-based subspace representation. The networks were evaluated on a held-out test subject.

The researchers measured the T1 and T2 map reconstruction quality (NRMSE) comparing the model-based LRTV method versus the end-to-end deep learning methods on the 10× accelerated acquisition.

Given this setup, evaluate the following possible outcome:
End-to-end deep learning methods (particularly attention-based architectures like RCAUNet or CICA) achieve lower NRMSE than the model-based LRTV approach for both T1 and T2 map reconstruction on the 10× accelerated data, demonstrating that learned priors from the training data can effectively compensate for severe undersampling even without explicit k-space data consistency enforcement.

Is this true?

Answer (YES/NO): YES